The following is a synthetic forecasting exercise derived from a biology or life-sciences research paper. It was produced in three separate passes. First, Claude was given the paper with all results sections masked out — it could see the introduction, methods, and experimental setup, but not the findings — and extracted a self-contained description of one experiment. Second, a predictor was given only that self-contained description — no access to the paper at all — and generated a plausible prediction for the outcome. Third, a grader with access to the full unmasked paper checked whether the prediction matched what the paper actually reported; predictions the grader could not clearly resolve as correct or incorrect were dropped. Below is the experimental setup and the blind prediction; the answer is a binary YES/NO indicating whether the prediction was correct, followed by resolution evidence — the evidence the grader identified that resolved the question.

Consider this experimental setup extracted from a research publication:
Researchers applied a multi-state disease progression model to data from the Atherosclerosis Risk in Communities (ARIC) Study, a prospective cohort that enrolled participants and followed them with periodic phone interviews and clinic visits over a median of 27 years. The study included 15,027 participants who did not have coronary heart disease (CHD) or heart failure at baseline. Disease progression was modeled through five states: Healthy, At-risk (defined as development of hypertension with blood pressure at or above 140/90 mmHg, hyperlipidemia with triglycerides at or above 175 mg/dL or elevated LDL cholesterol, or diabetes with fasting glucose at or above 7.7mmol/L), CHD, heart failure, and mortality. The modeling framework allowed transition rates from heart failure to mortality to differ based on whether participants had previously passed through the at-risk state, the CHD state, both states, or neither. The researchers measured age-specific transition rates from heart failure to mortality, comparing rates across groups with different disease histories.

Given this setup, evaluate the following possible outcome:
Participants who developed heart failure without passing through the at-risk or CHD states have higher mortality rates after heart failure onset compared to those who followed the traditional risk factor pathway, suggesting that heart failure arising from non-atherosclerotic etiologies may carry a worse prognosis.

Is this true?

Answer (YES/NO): NO